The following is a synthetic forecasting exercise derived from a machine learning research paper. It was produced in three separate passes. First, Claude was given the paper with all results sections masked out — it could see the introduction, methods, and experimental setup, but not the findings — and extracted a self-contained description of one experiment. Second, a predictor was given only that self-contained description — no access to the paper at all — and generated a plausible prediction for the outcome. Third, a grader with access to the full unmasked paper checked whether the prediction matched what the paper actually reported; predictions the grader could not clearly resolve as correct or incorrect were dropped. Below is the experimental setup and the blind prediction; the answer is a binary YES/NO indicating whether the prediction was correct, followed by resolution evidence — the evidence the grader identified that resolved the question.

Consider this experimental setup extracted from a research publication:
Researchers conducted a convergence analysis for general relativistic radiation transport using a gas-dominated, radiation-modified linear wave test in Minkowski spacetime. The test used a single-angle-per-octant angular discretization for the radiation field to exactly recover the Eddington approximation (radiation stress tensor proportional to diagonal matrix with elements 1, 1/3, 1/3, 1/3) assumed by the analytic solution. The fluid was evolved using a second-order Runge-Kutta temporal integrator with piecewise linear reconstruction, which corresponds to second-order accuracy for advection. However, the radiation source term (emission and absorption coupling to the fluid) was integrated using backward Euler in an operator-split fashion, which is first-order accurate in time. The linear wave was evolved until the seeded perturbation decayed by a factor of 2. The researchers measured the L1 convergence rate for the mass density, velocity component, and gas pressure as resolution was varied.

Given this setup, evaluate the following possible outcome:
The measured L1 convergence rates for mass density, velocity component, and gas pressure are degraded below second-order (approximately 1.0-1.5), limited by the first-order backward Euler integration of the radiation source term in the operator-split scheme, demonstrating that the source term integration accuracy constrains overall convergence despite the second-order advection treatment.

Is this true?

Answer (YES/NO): NO